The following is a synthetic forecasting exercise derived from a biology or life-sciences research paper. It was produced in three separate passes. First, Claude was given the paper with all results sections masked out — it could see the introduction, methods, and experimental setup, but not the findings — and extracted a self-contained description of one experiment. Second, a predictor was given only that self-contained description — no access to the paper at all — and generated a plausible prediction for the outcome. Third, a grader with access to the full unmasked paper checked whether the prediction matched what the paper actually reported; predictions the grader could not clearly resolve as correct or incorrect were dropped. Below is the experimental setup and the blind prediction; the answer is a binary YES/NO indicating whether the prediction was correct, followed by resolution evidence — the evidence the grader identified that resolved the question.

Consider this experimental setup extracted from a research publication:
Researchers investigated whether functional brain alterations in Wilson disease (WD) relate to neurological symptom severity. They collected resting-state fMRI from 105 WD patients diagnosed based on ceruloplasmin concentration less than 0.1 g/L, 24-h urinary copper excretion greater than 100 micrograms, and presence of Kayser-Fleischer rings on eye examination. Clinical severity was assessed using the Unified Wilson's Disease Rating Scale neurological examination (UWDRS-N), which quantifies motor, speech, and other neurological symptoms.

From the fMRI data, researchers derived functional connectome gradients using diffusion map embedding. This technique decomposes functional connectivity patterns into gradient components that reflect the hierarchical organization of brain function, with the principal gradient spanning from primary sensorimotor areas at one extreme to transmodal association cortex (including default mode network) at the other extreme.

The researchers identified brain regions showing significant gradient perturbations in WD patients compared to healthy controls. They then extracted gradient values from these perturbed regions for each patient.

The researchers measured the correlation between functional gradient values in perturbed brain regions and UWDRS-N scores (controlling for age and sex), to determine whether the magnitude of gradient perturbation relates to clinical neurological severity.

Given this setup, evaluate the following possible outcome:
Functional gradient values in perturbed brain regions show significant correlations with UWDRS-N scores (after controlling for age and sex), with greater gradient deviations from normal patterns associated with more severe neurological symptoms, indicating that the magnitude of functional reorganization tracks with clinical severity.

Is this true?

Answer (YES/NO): YES